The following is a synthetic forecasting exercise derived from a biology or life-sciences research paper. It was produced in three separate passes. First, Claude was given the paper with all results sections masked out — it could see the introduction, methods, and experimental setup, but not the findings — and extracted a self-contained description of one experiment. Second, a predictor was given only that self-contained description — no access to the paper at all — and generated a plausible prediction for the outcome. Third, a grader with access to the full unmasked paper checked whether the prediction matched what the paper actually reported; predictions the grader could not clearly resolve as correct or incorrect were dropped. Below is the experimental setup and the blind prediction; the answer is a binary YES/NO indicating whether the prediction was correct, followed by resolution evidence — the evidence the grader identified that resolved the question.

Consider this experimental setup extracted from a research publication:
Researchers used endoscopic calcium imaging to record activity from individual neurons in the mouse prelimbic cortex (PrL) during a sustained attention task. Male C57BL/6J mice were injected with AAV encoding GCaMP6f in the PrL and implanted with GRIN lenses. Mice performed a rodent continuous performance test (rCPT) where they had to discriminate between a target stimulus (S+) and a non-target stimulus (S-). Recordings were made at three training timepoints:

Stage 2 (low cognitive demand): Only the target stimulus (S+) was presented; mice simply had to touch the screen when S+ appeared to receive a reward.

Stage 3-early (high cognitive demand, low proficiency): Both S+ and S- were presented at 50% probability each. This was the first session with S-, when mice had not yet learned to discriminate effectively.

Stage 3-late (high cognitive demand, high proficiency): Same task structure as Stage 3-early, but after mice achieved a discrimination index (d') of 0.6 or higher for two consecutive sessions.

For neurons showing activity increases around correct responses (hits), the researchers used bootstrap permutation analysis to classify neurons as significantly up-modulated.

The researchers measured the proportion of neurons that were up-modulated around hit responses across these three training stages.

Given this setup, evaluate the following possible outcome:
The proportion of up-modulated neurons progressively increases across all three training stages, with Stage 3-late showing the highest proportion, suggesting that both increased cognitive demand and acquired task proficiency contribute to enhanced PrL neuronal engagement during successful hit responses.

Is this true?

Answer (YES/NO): NO